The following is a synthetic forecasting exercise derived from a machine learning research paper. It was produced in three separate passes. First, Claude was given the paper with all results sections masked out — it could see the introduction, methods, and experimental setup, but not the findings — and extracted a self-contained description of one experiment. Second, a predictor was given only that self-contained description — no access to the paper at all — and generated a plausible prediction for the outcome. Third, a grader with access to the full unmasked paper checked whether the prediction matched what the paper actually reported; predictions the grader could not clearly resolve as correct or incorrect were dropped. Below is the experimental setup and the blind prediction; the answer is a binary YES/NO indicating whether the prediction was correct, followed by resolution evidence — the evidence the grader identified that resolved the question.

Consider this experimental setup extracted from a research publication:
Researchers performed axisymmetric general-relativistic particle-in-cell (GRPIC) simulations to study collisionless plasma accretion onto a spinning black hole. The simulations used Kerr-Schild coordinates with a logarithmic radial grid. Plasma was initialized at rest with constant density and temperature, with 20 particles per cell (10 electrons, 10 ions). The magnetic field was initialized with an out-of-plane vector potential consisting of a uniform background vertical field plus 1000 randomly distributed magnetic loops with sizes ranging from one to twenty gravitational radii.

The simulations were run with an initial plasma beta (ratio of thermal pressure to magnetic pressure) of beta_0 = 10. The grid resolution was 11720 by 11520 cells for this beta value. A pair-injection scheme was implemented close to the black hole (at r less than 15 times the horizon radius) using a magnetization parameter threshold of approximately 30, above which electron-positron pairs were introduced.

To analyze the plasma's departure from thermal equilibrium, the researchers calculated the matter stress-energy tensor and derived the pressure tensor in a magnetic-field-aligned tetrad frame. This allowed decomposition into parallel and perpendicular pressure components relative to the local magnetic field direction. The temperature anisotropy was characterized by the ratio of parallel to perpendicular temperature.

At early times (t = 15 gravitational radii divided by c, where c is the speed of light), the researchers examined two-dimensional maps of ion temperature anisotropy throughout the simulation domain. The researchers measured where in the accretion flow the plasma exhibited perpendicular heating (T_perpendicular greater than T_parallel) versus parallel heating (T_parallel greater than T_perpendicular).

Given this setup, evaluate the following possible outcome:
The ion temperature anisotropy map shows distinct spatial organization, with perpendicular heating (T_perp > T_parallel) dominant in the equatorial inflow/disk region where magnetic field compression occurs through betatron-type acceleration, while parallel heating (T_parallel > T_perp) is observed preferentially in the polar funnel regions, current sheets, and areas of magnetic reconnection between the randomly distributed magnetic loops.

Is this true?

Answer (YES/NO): NO